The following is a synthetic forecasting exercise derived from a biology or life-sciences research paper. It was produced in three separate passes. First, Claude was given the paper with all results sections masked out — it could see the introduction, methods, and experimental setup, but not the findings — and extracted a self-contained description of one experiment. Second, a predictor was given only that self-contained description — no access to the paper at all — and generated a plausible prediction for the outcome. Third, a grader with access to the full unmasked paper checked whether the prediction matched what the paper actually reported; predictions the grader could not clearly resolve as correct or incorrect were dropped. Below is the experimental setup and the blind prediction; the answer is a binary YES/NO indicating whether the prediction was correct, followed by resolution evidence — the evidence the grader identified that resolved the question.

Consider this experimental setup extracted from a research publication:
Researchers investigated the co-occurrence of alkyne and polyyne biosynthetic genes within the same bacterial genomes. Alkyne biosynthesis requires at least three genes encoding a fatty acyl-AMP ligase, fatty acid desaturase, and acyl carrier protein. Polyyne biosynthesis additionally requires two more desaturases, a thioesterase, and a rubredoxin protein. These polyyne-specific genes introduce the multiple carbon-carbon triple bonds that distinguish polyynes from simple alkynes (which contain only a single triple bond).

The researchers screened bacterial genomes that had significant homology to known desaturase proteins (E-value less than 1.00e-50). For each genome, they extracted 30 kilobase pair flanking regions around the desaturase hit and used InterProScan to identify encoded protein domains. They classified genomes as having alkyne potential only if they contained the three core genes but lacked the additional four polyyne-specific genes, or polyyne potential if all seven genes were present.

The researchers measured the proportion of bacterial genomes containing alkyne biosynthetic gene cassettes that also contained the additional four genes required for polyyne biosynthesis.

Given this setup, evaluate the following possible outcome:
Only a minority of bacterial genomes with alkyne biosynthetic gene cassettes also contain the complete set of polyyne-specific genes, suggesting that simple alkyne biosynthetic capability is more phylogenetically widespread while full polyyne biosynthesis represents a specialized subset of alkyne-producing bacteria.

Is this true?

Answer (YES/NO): YES